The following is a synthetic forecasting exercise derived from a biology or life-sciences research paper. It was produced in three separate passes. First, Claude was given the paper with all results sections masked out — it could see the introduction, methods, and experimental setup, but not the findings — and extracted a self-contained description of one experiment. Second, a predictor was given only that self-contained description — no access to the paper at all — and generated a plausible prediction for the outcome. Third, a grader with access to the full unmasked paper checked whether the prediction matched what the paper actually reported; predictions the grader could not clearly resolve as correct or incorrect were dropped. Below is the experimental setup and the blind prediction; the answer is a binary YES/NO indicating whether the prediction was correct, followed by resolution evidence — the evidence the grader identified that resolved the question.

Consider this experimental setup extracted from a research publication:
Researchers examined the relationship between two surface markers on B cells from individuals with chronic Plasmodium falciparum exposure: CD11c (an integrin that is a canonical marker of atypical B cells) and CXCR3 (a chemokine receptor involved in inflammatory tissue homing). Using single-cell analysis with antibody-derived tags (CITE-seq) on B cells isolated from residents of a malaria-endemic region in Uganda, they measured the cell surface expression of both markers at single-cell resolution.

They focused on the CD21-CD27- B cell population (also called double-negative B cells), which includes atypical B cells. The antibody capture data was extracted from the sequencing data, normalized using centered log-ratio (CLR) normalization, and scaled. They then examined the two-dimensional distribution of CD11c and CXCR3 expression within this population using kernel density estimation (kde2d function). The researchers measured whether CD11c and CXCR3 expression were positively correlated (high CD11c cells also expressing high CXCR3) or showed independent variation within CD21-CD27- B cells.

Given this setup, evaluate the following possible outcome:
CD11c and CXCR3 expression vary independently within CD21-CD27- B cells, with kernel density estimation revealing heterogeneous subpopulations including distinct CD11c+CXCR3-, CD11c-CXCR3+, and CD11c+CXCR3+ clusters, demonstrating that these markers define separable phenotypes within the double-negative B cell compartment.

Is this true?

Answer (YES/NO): YES